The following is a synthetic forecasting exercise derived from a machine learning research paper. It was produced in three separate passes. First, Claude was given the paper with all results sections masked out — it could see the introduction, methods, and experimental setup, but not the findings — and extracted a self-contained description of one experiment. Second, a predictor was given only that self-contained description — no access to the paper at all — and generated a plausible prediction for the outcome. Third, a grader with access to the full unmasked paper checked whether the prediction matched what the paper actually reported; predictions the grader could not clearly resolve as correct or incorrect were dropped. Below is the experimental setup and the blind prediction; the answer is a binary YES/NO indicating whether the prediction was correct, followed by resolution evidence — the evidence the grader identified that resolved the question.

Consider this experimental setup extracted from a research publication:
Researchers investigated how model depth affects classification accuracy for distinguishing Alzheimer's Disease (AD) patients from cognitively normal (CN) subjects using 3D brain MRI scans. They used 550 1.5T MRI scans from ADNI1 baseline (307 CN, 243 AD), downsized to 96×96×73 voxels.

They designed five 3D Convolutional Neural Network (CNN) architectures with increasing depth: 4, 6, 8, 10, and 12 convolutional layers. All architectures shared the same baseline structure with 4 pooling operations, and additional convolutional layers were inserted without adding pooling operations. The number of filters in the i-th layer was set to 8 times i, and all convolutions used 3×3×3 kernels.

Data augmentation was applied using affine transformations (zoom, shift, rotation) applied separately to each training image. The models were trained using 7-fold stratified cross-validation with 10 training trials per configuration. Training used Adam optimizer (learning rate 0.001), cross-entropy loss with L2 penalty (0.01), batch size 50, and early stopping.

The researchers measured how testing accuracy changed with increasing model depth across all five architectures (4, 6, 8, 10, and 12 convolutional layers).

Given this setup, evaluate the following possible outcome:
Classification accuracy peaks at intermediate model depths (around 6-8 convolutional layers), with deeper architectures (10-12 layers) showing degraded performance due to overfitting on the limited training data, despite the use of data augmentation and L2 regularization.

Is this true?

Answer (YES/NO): YES